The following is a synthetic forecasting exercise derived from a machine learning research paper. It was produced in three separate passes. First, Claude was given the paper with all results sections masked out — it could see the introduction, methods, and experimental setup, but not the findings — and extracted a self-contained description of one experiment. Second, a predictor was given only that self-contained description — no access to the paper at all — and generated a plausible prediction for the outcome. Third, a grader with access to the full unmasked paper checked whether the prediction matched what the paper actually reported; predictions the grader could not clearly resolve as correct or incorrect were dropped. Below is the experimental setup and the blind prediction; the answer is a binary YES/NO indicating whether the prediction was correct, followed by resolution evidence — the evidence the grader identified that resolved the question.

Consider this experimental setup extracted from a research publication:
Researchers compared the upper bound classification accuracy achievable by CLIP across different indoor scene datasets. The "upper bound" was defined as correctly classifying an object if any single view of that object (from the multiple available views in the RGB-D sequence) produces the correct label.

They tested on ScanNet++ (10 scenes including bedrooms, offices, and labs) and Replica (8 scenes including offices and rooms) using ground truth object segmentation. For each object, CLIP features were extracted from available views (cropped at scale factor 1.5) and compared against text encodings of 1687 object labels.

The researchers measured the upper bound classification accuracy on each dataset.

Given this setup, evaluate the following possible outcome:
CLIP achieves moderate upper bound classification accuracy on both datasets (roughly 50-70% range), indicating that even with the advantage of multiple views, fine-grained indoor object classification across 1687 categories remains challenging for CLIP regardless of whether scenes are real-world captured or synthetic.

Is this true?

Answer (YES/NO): NO